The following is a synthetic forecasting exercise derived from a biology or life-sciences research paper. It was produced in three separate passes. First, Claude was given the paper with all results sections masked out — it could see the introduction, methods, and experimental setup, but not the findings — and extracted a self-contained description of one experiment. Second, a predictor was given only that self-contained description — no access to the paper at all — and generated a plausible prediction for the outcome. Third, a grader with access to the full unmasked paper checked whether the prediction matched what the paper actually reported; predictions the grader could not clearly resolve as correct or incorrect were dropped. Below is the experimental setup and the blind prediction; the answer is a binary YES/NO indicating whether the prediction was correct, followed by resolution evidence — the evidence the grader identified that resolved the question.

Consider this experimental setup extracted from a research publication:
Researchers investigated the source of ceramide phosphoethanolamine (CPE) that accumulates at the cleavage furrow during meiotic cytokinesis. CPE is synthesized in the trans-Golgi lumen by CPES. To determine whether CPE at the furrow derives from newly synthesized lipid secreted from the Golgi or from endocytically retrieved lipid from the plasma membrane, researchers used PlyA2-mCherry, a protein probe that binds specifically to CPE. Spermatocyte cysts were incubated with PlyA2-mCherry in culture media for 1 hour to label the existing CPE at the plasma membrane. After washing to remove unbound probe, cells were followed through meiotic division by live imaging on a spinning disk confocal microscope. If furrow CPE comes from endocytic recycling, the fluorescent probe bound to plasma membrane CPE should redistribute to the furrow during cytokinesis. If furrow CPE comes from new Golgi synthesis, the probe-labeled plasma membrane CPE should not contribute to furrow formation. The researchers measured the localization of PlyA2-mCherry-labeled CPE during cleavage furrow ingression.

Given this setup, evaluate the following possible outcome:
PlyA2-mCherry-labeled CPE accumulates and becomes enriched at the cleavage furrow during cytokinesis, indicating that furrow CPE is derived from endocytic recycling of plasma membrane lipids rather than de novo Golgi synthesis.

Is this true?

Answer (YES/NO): YES